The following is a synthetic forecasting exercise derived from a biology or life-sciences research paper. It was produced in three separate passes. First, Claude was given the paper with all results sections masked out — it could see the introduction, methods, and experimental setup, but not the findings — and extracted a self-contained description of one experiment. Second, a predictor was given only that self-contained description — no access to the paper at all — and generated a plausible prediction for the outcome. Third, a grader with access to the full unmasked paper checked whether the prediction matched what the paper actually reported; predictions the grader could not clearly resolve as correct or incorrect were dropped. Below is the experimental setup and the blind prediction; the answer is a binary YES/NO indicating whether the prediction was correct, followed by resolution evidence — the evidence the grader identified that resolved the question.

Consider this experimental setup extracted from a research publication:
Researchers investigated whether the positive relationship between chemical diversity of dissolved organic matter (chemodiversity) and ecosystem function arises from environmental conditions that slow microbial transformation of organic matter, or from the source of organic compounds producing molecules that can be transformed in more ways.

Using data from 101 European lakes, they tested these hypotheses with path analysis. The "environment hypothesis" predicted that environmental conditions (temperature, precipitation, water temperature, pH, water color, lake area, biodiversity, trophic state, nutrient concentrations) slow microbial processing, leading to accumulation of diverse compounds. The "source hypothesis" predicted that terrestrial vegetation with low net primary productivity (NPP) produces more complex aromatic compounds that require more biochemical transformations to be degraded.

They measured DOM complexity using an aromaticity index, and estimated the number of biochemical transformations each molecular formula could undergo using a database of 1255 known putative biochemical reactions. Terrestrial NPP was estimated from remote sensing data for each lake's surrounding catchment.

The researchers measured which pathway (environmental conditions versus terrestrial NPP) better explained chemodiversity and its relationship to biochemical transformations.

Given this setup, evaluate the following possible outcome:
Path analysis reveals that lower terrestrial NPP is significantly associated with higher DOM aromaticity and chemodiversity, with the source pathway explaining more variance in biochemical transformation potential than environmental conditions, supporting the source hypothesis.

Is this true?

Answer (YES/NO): YES